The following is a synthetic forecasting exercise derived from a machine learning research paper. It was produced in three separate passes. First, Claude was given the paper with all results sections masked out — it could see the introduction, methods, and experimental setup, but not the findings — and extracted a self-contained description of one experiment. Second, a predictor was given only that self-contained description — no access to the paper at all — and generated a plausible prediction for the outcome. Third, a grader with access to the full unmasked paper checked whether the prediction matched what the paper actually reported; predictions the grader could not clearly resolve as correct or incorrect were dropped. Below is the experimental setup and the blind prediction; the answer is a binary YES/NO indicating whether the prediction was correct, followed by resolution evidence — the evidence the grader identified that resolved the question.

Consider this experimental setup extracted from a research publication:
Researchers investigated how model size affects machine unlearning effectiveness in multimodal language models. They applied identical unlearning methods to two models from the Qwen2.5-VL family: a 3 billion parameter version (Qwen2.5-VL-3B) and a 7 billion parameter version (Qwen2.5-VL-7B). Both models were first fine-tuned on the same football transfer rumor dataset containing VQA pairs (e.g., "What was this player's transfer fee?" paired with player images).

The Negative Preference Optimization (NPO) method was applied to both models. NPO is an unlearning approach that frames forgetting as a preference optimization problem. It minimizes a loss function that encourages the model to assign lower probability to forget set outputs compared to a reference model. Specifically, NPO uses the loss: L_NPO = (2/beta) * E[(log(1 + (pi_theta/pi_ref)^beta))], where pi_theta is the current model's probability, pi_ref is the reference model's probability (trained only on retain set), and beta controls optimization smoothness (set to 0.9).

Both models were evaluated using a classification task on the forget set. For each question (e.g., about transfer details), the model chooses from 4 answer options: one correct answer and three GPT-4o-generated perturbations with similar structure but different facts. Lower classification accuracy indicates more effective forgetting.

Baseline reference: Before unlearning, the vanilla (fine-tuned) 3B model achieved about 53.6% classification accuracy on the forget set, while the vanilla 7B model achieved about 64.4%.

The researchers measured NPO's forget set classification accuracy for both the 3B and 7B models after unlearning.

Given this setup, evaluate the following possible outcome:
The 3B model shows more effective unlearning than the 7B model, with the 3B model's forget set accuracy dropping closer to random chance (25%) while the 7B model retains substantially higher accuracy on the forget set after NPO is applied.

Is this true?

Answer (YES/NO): YES